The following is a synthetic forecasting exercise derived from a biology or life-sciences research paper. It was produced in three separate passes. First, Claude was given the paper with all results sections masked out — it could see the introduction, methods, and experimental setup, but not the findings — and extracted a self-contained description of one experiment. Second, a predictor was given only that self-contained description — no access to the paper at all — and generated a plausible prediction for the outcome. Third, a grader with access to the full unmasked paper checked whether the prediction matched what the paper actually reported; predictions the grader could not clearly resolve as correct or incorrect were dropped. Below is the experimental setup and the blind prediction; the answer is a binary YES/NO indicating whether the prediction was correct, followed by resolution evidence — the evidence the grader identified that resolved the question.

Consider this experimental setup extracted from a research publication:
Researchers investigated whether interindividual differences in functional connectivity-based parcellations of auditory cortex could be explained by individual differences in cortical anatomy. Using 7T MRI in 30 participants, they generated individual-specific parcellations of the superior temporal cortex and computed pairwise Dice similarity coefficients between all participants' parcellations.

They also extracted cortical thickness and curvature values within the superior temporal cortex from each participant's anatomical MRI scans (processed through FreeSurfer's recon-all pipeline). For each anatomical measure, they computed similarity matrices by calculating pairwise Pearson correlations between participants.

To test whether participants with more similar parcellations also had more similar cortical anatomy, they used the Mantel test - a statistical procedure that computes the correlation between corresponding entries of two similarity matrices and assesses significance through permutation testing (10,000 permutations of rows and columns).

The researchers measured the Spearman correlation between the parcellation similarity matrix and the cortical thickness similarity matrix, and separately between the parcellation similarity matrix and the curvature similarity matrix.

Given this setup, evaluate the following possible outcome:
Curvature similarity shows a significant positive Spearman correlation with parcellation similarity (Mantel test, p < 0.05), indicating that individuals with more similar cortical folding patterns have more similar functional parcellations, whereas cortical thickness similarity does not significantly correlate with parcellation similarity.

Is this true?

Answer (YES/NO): NO